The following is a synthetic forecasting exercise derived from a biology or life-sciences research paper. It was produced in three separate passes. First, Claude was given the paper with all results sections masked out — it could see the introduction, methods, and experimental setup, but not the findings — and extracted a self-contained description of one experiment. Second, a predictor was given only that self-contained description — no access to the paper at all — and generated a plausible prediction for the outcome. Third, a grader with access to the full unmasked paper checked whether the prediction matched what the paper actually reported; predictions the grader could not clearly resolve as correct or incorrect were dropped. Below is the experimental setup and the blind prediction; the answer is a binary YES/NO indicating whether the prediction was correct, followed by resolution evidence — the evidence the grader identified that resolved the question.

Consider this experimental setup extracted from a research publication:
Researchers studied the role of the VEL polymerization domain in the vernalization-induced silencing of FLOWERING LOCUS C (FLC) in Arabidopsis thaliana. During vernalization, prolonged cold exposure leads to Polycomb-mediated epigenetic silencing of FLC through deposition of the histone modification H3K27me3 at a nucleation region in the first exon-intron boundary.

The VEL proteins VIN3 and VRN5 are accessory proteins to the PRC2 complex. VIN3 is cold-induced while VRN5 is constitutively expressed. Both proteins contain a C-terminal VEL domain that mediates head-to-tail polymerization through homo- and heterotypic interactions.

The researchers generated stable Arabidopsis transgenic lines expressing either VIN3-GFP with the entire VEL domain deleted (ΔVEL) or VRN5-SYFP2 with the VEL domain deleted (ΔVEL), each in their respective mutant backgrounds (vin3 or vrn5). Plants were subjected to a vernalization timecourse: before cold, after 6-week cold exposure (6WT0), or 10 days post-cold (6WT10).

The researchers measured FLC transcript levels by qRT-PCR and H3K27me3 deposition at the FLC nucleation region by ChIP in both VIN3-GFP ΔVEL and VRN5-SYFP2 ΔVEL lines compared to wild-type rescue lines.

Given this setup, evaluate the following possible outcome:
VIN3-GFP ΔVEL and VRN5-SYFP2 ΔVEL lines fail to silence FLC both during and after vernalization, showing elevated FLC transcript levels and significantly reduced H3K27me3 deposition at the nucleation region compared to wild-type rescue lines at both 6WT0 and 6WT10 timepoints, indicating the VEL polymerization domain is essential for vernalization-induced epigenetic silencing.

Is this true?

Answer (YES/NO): NO